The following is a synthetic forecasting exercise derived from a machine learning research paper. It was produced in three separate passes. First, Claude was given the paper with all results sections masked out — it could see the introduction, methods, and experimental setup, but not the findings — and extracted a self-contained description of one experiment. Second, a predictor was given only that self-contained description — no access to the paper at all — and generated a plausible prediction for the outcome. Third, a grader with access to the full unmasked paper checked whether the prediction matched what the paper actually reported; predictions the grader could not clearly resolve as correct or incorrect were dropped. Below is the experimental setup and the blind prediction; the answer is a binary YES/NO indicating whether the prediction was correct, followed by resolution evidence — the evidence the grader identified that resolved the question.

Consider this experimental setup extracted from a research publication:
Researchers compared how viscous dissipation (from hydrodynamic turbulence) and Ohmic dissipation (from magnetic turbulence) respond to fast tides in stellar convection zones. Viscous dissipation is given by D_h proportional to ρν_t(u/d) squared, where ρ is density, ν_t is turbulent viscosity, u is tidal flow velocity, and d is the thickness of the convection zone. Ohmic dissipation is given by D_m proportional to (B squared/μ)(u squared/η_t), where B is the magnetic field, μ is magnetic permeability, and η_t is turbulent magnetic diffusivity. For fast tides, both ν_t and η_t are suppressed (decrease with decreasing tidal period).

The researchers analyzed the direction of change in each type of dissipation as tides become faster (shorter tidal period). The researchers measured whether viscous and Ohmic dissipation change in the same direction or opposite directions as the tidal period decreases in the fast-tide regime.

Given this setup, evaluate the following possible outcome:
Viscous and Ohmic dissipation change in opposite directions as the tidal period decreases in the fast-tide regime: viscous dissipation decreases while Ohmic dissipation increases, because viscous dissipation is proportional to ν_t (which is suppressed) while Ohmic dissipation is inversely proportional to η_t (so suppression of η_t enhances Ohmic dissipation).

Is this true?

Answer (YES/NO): YES